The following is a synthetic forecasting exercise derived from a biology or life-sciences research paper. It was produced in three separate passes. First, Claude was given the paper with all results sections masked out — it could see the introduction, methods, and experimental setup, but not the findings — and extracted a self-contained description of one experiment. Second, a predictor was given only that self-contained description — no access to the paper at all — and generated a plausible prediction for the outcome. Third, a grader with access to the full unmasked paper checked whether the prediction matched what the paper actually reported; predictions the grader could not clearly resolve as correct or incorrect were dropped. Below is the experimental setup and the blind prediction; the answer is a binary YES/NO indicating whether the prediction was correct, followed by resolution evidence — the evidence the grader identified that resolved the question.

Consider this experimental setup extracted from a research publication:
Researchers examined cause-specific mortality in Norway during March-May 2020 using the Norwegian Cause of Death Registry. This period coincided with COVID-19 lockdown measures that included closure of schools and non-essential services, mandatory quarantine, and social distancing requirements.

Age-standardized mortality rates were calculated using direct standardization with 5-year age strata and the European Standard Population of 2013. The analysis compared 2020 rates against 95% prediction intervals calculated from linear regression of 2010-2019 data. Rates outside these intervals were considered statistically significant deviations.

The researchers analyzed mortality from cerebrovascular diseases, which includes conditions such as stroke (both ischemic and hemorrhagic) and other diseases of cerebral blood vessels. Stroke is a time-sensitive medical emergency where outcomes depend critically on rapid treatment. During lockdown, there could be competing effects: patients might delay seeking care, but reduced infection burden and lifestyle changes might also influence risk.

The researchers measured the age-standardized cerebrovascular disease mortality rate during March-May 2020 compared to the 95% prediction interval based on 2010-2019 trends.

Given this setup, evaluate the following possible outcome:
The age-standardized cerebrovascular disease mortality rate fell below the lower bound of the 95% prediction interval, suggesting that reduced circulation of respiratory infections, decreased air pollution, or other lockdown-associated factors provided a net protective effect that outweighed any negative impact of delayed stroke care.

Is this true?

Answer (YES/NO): NO